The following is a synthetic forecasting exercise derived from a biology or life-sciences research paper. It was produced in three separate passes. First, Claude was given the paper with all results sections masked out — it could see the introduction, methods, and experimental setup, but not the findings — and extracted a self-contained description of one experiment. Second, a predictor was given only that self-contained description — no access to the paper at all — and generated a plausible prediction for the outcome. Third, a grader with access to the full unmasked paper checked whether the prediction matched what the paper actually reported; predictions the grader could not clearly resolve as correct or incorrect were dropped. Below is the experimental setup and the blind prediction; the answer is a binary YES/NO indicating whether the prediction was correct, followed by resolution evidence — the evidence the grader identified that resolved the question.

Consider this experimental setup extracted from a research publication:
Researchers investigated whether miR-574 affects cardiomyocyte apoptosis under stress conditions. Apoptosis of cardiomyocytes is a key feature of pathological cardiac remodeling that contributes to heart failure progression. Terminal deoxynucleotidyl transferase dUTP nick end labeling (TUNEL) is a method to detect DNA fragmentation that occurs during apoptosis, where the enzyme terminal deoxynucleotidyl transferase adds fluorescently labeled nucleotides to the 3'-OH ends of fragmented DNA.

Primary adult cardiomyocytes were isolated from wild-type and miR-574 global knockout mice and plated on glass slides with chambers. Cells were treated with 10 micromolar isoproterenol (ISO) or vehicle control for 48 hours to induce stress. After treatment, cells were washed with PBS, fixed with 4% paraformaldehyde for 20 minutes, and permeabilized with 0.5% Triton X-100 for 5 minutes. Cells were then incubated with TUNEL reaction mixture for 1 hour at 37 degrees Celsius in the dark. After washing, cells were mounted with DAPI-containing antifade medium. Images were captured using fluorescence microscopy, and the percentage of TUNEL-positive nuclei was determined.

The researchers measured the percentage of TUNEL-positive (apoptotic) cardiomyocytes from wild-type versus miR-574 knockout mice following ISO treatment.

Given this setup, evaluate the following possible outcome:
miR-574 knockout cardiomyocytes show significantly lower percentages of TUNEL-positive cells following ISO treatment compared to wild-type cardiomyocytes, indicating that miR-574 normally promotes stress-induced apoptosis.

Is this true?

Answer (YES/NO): NO